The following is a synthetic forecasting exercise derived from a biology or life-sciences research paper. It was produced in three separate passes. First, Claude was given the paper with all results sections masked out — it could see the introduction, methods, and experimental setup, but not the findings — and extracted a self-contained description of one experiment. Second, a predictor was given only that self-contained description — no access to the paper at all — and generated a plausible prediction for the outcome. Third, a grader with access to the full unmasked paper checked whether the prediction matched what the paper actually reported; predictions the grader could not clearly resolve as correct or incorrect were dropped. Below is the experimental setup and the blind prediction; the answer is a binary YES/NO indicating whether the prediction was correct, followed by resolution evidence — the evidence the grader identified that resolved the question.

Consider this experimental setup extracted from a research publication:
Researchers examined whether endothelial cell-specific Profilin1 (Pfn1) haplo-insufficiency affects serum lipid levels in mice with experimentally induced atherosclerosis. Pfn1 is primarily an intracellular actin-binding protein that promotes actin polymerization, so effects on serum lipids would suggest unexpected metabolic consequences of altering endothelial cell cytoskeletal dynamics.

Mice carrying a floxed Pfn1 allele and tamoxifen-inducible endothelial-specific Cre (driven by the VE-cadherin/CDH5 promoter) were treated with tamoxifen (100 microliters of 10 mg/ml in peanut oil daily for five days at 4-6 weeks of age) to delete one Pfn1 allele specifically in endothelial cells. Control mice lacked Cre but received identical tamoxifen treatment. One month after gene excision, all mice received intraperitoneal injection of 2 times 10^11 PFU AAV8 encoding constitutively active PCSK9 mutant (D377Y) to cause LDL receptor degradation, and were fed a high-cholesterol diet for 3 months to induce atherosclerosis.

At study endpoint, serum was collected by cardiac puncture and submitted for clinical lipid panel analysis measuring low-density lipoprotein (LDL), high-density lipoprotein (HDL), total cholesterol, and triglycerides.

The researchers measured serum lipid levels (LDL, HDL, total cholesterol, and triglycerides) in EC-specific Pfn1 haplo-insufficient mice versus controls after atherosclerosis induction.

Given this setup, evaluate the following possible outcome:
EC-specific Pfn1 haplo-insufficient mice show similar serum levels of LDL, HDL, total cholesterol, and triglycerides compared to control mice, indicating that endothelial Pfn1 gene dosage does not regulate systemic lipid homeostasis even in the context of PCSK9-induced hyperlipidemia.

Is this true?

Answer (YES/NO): YES